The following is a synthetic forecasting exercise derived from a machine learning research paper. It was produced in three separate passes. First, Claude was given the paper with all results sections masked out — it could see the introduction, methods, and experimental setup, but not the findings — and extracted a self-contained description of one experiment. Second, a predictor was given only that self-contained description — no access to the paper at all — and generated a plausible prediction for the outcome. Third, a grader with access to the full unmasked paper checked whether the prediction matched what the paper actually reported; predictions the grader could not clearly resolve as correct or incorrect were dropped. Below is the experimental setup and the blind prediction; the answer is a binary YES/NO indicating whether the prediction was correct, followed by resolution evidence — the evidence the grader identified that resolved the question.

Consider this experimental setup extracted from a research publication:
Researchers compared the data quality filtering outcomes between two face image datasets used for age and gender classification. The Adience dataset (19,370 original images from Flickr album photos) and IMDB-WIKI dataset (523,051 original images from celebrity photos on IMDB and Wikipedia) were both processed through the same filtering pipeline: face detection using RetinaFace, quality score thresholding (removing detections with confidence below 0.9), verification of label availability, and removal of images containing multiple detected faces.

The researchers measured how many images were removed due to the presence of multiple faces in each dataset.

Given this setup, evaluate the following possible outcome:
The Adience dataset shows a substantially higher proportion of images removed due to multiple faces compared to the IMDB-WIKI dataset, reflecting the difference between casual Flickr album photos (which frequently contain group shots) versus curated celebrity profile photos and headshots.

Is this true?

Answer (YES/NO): NO